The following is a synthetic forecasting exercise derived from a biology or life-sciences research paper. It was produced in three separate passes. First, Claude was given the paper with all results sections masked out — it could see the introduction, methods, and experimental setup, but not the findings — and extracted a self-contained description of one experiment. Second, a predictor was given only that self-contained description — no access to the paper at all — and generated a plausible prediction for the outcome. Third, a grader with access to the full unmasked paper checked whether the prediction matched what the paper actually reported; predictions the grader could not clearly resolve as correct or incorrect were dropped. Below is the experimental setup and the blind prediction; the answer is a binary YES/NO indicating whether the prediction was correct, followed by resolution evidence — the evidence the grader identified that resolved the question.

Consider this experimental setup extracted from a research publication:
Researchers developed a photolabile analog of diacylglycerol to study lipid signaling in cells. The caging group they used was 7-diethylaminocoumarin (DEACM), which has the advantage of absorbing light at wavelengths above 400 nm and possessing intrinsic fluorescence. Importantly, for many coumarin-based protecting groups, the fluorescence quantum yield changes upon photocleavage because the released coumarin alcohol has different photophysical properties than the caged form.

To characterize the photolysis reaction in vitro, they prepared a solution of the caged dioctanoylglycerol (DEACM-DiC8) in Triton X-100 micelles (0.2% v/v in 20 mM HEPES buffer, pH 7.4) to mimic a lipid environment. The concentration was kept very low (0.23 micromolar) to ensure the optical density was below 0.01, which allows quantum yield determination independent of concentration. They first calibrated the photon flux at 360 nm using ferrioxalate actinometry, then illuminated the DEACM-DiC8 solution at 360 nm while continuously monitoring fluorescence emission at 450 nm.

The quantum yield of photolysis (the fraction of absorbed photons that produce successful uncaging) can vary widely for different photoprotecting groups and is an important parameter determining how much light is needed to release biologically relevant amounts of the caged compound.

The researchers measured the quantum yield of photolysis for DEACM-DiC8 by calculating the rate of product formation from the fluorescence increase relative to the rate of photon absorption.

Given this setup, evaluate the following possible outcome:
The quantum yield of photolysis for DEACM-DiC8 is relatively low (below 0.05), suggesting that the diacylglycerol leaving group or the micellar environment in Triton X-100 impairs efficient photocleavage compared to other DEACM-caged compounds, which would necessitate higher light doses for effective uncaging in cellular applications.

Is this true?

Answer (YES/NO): NO